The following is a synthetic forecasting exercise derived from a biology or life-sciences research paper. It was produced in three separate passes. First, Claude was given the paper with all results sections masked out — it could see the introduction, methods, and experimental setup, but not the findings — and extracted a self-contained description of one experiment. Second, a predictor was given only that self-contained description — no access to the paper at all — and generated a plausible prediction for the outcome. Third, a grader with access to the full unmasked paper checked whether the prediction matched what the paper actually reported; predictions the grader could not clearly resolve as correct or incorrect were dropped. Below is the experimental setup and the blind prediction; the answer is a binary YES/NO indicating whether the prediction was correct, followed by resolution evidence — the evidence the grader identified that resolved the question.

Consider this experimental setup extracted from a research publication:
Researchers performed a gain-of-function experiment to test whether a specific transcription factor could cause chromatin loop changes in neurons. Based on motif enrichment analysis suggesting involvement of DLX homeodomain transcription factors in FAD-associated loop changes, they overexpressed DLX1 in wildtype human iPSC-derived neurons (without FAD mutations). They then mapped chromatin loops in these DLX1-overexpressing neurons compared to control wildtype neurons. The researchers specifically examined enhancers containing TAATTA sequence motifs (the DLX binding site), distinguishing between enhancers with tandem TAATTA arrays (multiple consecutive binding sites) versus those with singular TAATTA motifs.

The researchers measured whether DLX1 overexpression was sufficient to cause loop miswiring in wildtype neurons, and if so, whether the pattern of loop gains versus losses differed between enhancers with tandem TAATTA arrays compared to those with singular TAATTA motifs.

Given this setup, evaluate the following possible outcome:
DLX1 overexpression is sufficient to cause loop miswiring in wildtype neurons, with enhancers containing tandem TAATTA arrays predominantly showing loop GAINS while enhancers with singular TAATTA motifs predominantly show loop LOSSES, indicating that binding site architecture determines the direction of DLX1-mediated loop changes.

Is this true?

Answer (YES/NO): NO